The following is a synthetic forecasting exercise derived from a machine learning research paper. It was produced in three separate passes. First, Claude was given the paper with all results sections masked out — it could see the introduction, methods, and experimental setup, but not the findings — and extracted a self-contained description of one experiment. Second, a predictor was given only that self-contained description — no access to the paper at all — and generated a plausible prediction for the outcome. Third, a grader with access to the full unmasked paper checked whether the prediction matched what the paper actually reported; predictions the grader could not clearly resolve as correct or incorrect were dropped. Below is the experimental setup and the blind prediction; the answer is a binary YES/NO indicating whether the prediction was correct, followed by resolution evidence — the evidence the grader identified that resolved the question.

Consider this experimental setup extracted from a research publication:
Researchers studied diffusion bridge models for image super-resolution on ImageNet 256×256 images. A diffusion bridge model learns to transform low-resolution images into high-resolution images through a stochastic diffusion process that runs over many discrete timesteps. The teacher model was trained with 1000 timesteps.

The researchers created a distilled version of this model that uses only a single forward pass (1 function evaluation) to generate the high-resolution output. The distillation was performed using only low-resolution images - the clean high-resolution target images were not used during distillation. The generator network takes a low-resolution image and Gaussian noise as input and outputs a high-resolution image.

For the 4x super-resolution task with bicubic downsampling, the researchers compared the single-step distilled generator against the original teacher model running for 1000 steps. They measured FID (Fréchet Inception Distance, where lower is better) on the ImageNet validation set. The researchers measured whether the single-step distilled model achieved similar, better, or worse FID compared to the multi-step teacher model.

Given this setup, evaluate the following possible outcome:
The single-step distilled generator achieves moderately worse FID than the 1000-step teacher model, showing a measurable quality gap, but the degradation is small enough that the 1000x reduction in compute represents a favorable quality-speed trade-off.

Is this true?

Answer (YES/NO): NO